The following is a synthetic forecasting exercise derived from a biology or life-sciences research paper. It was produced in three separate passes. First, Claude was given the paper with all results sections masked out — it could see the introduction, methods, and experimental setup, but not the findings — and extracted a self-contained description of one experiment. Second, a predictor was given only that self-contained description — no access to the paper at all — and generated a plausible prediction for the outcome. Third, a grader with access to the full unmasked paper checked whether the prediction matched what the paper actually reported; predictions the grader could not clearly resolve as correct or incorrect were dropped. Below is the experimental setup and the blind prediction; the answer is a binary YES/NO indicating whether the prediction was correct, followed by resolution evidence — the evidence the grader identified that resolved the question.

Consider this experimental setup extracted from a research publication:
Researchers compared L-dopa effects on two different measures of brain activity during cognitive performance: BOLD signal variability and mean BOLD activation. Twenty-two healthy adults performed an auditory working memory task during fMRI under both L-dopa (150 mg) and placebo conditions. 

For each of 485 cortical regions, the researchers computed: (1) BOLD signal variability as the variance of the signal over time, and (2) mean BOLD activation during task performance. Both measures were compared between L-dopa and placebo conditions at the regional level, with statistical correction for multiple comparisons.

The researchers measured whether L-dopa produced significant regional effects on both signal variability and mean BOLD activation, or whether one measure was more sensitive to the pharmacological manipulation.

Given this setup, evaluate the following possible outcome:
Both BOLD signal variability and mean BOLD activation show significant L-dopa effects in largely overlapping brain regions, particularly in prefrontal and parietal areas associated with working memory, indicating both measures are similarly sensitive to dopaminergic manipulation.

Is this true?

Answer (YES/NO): NO